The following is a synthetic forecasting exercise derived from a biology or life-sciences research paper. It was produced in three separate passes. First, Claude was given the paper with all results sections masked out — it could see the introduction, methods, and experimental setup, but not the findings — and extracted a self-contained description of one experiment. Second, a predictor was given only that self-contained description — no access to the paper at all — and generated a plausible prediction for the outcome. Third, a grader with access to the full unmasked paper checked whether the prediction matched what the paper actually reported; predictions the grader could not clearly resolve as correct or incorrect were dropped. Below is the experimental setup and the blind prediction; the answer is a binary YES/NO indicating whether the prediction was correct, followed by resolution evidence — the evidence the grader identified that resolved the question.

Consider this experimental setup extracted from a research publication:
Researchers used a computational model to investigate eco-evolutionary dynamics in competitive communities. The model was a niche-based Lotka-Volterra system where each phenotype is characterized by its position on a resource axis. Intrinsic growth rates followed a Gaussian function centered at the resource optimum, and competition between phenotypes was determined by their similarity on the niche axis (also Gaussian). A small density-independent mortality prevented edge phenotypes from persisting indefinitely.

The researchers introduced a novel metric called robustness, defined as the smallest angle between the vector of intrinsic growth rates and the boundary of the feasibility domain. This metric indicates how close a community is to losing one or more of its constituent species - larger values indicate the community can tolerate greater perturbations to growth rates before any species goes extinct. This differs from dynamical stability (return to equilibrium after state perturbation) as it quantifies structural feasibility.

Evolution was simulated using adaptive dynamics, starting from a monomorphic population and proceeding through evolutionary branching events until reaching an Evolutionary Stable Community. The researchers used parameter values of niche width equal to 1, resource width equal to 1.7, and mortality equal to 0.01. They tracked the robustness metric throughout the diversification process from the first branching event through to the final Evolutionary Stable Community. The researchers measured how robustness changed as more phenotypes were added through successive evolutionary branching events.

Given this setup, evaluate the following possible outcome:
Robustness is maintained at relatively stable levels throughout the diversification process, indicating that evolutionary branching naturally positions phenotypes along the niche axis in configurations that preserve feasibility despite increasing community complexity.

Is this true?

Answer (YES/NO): NO